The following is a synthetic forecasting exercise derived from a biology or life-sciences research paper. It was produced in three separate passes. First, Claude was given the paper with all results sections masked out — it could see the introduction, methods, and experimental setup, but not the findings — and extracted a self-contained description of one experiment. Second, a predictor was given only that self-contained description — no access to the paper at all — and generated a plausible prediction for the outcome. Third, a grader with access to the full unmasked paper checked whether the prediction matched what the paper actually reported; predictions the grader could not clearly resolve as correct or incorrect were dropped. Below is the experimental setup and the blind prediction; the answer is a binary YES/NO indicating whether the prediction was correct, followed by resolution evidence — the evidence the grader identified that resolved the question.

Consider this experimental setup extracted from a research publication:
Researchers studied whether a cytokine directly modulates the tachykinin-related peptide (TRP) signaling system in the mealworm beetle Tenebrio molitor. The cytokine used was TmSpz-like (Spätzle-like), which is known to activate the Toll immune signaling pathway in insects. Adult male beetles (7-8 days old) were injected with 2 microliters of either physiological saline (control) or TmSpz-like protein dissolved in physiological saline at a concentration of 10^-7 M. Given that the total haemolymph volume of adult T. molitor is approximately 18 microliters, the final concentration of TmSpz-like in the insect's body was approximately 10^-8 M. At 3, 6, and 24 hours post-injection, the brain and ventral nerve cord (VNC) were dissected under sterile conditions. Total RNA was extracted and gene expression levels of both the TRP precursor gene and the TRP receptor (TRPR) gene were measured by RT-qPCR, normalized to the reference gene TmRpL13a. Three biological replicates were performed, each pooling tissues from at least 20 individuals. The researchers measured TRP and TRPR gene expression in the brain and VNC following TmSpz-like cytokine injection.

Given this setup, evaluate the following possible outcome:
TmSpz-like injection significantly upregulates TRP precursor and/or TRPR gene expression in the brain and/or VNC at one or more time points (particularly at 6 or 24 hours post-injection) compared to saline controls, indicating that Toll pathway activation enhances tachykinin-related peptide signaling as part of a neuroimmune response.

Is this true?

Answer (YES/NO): YES